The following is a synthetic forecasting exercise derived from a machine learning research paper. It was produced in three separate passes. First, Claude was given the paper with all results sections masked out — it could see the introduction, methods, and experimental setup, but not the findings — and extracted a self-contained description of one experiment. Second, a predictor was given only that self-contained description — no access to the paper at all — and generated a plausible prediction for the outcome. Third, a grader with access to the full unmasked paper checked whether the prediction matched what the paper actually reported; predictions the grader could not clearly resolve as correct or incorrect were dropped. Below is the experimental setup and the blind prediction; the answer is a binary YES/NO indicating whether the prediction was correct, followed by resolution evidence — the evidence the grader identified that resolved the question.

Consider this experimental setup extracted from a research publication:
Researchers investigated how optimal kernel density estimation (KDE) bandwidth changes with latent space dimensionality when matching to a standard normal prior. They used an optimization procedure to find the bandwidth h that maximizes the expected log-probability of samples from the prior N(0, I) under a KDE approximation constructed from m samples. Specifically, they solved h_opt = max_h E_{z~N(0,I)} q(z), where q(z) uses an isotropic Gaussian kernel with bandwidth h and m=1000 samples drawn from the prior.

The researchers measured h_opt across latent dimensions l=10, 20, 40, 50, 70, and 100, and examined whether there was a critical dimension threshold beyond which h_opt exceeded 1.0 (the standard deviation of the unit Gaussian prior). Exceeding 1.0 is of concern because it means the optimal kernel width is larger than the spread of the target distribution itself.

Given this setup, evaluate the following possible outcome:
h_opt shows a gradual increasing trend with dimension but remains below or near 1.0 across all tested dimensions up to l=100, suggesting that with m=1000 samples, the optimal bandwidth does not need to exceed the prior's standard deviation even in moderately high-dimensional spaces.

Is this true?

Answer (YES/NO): NO